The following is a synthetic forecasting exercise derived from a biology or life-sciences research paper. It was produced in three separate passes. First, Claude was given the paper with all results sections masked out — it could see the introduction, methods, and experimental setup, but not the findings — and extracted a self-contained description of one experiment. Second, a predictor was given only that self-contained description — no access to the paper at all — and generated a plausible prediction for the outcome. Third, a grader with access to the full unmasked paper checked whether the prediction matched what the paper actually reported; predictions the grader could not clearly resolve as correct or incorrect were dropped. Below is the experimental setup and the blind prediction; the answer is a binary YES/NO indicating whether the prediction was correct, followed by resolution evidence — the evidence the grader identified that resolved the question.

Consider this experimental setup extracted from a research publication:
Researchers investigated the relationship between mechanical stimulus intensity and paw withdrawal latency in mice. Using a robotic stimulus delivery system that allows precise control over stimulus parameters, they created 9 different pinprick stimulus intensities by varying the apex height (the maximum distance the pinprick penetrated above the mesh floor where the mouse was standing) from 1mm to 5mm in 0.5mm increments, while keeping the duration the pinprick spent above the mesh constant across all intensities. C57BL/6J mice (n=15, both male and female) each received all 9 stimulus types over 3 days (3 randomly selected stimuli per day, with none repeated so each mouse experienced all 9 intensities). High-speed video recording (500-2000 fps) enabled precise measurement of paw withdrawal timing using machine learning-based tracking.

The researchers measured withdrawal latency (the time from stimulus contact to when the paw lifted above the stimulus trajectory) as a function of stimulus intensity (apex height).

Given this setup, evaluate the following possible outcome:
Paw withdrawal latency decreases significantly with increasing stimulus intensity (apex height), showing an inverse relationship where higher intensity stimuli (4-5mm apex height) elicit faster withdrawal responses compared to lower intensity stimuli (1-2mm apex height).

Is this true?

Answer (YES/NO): YES